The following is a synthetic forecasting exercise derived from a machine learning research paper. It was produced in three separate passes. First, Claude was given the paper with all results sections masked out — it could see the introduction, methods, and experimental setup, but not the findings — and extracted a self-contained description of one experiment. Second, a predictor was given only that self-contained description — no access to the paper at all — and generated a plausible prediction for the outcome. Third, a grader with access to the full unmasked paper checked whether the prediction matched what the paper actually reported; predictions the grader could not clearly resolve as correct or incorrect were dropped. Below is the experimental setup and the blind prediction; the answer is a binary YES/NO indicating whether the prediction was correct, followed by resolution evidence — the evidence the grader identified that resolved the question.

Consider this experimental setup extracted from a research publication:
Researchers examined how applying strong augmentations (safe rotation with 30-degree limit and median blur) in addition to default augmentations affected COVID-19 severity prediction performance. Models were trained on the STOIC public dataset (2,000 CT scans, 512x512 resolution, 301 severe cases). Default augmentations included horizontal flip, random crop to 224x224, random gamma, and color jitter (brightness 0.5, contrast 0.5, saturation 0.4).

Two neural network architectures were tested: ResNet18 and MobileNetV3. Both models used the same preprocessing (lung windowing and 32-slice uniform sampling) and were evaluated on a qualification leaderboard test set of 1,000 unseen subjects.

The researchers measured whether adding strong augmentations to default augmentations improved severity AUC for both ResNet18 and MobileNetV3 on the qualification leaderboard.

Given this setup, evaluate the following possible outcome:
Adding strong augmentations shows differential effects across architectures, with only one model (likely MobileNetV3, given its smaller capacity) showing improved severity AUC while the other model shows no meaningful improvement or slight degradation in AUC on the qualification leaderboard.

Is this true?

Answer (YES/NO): NO